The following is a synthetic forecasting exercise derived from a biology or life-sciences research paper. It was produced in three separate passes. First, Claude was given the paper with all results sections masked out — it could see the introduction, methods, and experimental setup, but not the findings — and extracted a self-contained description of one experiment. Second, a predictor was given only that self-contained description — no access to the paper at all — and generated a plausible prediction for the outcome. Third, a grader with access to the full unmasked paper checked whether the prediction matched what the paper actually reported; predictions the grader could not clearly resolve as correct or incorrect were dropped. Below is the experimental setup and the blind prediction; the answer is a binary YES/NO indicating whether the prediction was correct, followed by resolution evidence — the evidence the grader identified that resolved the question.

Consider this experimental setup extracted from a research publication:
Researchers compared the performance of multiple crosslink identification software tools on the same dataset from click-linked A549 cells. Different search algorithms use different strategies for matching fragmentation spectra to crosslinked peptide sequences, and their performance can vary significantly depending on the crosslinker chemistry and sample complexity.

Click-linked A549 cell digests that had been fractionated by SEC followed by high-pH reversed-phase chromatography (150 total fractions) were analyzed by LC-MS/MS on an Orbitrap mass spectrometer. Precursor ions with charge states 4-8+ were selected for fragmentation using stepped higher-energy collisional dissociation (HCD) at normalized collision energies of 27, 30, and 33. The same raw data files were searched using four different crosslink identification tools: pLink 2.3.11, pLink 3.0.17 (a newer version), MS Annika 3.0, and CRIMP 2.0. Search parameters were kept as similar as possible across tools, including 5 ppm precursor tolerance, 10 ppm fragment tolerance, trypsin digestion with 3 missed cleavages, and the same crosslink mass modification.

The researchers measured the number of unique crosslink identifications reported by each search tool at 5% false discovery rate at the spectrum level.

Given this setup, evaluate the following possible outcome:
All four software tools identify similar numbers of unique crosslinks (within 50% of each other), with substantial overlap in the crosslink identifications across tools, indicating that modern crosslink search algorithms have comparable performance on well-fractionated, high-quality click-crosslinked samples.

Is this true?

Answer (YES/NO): NO